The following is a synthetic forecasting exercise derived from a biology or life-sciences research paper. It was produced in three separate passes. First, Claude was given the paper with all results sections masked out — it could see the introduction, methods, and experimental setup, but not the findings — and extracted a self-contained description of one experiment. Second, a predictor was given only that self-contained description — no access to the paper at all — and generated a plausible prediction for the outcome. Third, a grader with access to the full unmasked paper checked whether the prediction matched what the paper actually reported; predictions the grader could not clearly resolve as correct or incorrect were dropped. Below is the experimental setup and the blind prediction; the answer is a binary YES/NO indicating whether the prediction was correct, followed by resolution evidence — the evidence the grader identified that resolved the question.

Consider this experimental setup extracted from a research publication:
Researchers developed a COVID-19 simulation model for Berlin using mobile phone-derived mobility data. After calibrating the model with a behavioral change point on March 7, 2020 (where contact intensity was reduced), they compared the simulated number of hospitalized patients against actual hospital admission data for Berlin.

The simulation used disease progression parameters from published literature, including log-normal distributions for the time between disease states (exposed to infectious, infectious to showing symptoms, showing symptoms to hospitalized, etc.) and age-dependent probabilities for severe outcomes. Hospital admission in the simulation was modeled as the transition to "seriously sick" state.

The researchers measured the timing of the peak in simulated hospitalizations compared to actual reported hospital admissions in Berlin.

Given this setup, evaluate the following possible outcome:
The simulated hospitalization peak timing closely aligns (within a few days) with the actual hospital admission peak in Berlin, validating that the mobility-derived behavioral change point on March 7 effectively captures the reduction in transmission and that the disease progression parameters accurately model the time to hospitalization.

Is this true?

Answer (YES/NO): NO